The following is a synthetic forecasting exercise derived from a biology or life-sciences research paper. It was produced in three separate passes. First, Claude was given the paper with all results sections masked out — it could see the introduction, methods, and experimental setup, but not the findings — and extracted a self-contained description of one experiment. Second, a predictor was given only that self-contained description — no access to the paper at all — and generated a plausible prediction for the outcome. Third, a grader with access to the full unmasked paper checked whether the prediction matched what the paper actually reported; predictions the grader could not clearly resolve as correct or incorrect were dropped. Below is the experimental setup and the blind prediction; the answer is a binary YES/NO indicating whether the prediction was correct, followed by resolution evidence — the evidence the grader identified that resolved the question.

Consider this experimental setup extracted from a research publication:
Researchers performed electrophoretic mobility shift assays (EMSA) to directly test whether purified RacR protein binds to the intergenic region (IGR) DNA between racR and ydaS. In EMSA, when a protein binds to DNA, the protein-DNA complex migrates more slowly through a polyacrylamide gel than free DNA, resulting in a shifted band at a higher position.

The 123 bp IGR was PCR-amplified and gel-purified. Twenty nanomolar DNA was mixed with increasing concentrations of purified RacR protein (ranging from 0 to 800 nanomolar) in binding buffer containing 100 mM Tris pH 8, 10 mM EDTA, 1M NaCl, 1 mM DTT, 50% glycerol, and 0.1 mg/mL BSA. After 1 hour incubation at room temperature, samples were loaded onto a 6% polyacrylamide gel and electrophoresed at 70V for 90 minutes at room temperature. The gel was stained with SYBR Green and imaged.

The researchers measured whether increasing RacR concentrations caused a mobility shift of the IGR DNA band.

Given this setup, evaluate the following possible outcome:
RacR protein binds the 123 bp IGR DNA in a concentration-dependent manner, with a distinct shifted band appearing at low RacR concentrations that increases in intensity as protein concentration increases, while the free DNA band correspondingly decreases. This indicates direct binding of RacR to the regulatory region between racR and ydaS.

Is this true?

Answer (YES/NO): NO